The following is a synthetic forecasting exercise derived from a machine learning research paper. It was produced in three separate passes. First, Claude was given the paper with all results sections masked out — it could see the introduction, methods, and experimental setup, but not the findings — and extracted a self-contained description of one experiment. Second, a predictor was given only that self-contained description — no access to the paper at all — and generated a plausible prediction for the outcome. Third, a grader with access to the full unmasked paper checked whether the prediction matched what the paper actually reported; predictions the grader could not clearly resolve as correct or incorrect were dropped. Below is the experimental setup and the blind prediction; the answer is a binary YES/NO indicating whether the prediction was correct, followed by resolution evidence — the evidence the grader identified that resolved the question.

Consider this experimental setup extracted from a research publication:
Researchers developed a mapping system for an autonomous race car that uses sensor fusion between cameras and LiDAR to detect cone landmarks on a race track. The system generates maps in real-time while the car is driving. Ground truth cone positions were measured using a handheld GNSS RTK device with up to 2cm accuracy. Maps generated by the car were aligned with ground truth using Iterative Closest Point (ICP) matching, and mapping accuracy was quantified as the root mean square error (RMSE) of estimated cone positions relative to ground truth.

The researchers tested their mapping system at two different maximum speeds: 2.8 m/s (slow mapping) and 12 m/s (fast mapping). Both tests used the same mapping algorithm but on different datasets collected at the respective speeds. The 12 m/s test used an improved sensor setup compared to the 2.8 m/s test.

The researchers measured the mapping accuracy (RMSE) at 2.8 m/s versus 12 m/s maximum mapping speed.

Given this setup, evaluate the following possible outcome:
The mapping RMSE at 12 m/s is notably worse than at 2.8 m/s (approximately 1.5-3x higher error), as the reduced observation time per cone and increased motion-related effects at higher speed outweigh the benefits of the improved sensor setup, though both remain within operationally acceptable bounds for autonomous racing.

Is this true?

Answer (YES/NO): YES